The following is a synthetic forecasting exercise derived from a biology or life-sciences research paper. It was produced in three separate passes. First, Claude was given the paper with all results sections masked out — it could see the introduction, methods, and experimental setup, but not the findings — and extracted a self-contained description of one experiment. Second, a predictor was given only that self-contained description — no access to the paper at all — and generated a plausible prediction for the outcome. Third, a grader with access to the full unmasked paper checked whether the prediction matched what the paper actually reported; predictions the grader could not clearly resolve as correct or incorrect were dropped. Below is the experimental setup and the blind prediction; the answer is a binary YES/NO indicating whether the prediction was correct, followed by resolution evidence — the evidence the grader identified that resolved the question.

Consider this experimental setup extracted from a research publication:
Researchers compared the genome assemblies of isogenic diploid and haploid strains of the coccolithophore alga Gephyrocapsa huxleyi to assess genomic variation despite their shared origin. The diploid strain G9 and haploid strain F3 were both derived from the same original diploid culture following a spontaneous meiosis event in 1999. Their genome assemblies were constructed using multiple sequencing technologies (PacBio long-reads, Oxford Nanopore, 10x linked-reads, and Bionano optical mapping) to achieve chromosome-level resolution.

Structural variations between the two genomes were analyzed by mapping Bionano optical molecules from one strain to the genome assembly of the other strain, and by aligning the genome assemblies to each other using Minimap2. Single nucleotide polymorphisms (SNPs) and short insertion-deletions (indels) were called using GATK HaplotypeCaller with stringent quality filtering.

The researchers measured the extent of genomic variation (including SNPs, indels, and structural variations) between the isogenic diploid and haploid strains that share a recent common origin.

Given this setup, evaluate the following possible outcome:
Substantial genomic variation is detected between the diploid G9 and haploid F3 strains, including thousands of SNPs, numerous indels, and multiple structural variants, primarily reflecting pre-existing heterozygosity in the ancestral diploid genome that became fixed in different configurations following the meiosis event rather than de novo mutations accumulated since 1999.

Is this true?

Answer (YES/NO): YES